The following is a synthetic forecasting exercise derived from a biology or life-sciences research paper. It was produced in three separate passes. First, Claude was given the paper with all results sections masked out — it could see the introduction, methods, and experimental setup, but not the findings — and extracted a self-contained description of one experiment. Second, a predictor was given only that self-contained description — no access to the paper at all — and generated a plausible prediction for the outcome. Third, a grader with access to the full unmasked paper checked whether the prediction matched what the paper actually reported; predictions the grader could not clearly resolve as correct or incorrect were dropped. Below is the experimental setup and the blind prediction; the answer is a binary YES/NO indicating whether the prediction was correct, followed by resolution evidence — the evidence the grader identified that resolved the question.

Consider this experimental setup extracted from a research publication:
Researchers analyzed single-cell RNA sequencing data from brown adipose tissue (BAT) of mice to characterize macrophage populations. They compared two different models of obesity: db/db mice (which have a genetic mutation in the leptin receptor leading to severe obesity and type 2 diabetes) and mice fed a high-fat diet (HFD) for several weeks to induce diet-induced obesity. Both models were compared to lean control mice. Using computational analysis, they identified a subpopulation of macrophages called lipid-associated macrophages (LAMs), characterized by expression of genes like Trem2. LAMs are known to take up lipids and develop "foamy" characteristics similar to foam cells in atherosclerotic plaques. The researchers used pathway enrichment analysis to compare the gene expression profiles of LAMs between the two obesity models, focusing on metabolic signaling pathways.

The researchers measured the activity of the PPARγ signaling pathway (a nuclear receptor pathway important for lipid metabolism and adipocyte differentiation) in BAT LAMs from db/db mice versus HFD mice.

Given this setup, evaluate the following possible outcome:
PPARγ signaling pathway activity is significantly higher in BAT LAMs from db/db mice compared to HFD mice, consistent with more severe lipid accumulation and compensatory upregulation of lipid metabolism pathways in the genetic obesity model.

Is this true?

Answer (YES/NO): NO